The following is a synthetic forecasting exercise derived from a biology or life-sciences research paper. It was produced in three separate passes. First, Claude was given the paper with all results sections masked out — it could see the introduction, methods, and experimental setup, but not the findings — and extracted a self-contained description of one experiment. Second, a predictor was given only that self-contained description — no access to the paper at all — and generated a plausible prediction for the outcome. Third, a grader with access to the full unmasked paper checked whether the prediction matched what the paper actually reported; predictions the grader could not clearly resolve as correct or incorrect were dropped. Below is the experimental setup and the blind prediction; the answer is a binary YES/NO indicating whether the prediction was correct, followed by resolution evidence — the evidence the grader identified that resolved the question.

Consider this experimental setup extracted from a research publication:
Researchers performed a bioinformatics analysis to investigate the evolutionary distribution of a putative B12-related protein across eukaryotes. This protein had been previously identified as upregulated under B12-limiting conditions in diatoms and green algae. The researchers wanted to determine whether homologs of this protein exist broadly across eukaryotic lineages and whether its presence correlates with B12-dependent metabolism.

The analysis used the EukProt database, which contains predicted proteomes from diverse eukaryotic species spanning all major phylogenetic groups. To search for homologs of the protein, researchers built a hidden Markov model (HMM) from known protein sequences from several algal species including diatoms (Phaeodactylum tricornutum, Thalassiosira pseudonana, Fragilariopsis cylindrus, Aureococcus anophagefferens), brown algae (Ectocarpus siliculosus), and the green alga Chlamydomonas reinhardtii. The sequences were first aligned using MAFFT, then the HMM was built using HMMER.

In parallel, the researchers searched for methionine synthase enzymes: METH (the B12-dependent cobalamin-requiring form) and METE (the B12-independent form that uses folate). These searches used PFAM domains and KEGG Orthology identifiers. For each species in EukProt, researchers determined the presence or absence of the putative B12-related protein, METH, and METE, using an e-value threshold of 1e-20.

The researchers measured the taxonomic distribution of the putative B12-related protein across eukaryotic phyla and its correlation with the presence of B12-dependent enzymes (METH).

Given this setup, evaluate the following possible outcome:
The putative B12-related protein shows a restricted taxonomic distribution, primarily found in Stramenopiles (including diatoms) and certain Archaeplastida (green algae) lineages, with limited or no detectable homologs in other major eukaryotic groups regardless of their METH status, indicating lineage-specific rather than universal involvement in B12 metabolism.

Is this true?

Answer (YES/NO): NO